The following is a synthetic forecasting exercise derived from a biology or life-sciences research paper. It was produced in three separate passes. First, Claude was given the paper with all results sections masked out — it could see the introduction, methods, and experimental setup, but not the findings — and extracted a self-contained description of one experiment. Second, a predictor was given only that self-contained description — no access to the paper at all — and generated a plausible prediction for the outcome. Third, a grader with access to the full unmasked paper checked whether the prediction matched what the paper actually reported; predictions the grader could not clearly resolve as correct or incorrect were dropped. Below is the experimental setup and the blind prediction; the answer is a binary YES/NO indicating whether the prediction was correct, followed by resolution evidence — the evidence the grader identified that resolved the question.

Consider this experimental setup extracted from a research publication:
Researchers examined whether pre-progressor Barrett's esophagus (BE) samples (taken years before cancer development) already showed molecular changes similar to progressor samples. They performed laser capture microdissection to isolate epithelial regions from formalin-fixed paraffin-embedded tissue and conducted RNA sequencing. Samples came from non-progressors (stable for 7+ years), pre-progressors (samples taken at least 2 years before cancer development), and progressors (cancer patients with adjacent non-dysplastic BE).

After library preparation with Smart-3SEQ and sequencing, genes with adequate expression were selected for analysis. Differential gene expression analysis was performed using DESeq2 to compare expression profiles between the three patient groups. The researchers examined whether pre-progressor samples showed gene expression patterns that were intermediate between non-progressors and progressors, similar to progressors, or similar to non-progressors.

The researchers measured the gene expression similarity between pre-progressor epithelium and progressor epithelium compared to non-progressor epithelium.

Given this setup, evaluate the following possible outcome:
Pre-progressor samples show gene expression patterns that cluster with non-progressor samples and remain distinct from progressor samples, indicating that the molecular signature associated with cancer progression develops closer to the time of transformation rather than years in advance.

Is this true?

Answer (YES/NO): NO